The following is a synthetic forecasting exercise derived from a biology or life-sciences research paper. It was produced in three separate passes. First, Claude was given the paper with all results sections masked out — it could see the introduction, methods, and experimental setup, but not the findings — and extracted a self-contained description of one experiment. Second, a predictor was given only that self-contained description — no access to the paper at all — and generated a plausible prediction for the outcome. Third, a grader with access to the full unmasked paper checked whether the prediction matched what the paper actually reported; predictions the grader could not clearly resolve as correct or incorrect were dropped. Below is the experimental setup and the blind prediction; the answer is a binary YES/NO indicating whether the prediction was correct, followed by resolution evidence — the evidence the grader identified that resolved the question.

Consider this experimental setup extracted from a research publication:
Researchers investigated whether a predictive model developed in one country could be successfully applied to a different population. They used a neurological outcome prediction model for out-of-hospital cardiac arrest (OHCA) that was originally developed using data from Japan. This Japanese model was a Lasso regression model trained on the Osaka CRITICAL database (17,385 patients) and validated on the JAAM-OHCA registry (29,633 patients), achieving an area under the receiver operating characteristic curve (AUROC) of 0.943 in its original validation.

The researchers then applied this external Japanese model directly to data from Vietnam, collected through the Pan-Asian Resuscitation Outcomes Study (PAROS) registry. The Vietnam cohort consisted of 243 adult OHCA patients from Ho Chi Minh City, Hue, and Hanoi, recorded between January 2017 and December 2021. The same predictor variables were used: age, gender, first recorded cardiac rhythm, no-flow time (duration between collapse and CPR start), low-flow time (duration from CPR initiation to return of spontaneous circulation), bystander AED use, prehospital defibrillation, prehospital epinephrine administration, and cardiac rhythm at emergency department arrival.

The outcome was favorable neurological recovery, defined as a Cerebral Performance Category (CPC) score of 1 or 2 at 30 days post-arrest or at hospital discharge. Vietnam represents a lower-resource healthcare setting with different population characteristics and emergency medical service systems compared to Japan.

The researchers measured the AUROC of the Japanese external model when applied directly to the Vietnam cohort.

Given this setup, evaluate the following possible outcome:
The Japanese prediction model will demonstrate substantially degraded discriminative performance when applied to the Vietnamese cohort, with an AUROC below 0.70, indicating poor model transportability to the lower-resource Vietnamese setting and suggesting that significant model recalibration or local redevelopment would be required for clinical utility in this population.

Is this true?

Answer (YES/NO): YES